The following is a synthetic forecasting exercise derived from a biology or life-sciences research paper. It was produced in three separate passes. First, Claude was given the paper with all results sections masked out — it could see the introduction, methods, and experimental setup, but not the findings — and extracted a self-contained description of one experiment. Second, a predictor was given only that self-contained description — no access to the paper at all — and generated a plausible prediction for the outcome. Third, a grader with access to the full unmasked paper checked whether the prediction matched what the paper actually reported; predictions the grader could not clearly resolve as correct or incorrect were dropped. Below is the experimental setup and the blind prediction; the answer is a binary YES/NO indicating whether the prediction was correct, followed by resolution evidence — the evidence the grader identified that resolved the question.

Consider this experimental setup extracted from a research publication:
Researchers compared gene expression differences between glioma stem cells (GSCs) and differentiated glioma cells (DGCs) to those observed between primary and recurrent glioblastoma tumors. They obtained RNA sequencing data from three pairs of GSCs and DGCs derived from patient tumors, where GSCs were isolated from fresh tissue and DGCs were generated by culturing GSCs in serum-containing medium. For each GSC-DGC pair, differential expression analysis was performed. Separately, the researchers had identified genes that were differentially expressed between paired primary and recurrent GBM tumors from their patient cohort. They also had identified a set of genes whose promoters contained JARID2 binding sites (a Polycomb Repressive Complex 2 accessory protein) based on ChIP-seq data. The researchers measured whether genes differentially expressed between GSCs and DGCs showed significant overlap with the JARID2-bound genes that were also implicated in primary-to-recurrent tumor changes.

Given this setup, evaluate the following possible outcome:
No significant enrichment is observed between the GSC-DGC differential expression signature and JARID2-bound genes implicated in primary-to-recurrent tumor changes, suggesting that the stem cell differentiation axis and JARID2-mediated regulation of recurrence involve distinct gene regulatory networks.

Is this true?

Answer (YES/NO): NO